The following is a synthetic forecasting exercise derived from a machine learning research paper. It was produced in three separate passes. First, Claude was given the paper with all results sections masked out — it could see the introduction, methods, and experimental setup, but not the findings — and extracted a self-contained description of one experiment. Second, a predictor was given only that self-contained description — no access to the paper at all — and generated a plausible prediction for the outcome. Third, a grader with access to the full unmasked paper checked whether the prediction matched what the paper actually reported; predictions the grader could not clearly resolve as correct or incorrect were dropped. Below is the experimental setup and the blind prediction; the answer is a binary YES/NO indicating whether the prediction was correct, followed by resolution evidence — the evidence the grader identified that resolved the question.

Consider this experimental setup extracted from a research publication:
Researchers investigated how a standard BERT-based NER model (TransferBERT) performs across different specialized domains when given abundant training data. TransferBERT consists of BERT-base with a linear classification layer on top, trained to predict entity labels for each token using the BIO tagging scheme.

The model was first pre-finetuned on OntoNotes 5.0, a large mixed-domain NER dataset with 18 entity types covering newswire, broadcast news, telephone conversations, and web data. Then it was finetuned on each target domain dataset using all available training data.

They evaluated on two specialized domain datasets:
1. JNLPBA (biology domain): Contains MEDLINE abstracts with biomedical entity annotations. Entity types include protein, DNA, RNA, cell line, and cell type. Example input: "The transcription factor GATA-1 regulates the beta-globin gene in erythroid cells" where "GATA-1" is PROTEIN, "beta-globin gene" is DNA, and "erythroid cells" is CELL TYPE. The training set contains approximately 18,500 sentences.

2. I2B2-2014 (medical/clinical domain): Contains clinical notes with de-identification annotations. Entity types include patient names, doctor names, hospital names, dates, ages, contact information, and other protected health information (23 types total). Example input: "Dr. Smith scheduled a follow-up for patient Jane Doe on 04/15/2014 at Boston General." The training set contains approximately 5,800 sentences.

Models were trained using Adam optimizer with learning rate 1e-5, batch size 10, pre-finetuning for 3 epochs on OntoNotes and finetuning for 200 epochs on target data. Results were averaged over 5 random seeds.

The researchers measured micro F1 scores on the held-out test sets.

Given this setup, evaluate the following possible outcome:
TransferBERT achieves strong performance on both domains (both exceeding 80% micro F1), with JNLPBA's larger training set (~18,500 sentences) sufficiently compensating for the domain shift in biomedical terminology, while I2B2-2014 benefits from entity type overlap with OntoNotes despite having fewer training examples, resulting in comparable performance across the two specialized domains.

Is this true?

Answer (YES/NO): NO